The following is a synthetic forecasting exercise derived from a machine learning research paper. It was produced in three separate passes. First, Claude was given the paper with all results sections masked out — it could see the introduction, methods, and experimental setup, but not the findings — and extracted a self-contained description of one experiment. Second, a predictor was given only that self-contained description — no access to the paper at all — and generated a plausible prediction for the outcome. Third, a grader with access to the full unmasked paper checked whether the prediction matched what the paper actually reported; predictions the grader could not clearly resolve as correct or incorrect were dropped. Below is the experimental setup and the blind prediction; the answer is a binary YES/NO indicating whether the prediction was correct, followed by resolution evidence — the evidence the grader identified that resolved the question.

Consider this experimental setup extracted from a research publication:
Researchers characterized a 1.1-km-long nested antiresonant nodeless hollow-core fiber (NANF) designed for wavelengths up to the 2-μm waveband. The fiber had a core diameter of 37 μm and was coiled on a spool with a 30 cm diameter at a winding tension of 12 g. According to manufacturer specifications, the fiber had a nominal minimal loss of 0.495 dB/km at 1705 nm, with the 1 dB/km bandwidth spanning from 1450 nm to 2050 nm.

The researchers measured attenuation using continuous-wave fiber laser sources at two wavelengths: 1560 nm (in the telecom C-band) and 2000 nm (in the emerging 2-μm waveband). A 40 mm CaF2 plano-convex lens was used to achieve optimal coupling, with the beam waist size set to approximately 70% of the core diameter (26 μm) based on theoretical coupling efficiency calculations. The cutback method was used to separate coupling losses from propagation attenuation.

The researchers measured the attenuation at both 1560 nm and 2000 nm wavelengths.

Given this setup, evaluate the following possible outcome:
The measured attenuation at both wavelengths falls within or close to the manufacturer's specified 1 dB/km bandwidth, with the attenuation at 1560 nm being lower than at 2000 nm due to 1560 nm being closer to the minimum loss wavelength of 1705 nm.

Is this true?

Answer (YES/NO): YES